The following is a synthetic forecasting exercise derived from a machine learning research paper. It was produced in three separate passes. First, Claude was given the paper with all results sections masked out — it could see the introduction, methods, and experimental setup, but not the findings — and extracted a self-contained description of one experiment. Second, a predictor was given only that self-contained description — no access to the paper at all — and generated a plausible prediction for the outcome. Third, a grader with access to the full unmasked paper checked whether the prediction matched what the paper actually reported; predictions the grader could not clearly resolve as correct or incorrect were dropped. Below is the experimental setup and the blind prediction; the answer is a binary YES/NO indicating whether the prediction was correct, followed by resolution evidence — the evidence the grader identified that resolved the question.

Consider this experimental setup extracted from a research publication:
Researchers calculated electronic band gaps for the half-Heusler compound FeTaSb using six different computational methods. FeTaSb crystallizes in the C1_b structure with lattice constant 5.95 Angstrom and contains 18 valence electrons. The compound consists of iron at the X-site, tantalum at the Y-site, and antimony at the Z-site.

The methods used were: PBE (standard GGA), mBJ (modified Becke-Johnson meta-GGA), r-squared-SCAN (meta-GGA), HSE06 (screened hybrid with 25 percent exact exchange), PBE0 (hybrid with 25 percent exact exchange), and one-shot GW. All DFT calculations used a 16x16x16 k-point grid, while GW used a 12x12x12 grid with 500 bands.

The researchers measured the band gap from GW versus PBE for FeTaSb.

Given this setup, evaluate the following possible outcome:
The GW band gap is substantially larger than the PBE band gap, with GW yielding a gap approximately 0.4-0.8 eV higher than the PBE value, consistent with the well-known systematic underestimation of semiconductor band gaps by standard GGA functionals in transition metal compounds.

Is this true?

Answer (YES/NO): NO